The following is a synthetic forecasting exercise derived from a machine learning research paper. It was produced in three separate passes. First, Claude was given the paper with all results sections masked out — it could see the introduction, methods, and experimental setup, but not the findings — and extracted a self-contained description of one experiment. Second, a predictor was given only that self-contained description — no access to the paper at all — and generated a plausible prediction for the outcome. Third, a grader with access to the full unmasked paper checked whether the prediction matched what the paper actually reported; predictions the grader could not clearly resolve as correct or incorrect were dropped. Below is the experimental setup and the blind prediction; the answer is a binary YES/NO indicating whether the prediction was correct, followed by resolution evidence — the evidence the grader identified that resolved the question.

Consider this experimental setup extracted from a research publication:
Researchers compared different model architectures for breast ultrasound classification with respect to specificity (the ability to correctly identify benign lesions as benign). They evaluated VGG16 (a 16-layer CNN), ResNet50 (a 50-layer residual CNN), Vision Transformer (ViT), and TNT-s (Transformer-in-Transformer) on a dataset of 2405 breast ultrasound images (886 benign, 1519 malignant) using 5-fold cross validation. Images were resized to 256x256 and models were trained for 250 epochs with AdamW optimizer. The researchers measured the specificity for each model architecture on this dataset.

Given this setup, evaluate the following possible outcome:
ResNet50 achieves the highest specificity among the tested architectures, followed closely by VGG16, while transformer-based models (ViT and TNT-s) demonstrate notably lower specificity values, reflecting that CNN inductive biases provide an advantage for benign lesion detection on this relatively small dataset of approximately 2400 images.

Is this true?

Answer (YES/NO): NO